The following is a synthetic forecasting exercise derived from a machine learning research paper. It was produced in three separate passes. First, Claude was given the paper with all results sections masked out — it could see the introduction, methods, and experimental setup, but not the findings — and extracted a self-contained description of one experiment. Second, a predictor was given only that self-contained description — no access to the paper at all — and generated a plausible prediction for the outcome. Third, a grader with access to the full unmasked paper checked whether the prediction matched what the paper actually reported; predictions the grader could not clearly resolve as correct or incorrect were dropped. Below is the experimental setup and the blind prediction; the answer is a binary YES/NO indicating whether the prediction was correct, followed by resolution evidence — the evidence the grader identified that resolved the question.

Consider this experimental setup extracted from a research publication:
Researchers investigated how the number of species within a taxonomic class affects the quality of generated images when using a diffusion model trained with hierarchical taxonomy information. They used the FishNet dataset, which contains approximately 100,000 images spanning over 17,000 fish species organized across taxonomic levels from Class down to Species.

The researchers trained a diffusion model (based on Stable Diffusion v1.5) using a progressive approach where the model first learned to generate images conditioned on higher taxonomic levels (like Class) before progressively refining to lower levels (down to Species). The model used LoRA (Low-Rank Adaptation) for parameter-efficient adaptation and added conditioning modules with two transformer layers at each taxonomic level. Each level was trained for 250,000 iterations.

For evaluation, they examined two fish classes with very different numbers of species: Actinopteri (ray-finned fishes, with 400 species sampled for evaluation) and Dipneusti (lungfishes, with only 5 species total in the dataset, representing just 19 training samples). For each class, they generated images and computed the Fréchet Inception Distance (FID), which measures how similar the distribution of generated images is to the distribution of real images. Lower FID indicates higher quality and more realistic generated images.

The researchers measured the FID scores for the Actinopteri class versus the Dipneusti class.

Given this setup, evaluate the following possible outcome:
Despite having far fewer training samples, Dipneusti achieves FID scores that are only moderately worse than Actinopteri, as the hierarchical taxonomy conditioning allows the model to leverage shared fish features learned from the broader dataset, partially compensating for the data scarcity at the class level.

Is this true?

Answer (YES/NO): NO